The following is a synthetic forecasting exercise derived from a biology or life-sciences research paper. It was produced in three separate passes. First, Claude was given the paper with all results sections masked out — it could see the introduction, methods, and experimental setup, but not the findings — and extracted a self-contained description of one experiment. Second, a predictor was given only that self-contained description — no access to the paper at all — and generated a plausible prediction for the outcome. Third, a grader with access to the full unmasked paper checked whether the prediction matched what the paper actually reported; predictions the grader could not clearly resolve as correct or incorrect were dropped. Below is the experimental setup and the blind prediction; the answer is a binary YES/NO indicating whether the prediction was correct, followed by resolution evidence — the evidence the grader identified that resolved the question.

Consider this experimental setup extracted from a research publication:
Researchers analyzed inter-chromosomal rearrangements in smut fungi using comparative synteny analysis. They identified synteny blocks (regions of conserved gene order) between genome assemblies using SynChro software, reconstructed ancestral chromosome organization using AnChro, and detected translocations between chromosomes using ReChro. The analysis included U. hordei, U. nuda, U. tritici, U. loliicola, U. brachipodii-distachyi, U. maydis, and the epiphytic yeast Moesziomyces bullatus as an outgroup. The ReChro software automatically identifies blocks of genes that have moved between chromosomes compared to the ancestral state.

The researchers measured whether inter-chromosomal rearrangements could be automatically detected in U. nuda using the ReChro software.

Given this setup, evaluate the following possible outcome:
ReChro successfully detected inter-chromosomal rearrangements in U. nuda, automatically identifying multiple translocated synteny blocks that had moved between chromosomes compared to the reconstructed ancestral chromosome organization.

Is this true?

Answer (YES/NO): NO